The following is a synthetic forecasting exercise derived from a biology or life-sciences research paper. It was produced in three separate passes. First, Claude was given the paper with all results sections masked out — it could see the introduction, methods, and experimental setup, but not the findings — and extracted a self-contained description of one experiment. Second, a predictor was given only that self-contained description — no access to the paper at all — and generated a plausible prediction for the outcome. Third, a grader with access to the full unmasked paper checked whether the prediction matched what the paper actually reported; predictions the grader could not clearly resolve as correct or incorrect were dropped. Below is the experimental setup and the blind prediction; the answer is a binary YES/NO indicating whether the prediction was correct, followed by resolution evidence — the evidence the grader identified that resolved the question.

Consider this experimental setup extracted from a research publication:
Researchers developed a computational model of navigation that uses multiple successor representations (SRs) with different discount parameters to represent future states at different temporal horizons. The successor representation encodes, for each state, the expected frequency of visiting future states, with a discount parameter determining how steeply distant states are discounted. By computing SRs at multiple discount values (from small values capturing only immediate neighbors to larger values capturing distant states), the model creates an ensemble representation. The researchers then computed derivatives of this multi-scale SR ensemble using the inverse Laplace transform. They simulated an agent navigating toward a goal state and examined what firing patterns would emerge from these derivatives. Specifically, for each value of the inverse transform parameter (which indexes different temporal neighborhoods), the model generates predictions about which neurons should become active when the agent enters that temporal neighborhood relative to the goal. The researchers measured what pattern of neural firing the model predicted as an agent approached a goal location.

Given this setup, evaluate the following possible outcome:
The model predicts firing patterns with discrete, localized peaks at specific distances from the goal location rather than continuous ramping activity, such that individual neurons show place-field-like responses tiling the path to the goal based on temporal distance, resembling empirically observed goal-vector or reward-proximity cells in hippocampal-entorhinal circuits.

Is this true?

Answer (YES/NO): YES